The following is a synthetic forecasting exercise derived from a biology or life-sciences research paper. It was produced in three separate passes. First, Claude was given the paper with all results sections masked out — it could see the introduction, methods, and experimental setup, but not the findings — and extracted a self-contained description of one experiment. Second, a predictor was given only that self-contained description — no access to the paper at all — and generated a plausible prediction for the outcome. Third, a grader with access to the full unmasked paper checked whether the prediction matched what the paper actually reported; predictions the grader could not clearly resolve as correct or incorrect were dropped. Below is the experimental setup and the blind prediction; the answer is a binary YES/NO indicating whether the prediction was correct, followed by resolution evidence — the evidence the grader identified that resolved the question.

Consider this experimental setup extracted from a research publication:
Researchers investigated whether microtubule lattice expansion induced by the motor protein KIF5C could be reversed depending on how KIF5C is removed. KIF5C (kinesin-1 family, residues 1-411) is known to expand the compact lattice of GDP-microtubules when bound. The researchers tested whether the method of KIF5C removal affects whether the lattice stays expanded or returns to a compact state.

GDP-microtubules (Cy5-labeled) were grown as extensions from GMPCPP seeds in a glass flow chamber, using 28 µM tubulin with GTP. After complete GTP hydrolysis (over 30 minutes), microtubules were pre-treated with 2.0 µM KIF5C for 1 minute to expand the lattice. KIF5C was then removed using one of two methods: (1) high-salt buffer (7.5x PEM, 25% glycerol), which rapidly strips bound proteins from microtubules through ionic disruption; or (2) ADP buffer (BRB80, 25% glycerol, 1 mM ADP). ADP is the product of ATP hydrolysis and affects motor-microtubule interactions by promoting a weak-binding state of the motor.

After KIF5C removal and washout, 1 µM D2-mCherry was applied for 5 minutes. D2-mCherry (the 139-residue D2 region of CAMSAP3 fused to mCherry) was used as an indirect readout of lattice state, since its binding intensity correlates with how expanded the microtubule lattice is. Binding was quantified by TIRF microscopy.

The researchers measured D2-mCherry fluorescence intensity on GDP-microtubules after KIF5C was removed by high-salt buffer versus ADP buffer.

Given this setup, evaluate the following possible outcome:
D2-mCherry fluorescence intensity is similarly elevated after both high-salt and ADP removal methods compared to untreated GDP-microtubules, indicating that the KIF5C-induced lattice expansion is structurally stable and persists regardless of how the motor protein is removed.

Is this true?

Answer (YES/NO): NO